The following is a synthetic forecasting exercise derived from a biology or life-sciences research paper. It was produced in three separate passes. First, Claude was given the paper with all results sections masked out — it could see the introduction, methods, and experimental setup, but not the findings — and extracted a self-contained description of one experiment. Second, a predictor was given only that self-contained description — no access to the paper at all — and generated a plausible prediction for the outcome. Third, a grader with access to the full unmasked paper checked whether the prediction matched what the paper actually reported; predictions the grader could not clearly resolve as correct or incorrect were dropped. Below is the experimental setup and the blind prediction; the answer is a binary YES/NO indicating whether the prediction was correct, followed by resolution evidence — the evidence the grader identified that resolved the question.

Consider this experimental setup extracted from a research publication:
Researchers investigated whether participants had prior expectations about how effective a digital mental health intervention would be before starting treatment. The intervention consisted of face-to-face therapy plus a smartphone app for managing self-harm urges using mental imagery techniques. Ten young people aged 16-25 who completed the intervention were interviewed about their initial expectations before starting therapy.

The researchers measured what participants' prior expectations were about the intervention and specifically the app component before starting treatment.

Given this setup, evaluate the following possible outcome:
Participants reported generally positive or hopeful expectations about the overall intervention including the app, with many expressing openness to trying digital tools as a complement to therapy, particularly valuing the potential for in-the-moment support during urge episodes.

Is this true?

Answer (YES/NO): NO